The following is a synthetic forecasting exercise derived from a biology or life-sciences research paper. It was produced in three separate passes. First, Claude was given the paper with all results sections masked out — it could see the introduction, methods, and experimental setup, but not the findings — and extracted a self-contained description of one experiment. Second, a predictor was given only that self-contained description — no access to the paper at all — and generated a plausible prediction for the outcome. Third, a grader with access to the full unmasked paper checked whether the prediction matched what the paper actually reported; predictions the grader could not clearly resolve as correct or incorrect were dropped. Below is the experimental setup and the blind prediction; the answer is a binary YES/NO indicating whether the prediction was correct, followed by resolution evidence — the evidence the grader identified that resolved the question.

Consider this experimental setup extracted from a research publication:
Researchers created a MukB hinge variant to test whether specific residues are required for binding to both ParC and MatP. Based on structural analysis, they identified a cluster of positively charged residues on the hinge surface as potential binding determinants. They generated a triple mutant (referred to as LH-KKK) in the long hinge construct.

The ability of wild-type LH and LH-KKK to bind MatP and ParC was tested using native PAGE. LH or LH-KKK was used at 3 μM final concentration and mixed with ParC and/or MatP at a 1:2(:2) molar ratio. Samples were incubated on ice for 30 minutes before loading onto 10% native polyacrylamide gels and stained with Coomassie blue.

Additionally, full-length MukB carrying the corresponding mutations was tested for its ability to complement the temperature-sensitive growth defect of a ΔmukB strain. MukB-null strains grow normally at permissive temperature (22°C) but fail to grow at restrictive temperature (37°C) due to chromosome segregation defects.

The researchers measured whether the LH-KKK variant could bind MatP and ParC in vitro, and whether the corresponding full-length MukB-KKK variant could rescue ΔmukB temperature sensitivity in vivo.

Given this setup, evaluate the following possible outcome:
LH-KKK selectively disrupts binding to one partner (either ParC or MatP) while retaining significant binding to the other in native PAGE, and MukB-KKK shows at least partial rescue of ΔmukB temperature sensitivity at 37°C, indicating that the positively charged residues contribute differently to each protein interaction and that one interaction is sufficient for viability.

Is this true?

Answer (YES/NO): NO